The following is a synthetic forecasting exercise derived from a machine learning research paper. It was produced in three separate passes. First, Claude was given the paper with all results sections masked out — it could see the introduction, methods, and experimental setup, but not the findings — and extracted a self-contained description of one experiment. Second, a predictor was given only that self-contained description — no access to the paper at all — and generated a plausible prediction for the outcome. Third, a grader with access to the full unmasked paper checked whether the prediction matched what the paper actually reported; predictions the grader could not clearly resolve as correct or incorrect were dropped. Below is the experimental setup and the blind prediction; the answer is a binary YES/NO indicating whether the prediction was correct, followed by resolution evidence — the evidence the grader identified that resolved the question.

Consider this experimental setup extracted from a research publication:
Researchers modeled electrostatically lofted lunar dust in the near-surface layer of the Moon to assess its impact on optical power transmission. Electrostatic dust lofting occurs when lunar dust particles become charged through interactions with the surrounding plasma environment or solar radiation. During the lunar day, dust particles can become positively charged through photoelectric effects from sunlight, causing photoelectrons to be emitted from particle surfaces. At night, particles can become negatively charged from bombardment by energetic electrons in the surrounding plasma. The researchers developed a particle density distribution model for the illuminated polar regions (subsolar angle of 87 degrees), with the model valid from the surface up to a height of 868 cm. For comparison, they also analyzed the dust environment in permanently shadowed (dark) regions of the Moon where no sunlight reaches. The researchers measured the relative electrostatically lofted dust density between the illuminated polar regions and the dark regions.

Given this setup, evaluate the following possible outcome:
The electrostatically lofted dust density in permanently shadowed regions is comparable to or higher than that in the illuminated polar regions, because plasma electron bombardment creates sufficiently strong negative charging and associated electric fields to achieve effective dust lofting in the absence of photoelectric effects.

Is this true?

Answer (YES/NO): NO